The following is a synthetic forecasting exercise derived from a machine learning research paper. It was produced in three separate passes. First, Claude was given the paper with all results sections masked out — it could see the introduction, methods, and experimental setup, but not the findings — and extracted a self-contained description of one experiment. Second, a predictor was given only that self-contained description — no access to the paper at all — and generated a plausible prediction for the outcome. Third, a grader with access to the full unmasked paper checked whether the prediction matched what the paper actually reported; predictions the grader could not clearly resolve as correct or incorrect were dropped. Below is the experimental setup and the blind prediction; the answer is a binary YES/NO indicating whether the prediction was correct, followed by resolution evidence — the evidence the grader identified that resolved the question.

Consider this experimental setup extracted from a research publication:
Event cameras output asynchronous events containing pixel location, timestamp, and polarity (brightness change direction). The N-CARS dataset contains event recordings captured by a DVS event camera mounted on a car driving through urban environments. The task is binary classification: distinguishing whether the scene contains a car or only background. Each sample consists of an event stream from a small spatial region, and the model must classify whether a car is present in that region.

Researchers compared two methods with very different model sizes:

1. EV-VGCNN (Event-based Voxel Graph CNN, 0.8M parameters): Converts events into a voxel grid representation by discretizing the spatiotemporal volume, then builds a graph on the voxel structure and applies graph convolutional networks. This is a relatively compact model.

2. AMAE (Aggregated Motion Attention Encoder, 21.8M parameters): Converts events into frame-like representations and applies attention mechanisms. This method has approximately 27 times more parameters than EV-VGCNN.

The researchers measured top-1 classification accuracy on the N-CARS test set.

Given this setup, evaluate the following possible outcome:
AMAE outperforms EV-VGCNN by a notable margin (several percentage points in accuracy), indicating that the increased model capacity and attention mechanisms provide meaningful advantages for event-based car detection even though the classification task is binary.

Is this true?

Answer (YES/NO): NO